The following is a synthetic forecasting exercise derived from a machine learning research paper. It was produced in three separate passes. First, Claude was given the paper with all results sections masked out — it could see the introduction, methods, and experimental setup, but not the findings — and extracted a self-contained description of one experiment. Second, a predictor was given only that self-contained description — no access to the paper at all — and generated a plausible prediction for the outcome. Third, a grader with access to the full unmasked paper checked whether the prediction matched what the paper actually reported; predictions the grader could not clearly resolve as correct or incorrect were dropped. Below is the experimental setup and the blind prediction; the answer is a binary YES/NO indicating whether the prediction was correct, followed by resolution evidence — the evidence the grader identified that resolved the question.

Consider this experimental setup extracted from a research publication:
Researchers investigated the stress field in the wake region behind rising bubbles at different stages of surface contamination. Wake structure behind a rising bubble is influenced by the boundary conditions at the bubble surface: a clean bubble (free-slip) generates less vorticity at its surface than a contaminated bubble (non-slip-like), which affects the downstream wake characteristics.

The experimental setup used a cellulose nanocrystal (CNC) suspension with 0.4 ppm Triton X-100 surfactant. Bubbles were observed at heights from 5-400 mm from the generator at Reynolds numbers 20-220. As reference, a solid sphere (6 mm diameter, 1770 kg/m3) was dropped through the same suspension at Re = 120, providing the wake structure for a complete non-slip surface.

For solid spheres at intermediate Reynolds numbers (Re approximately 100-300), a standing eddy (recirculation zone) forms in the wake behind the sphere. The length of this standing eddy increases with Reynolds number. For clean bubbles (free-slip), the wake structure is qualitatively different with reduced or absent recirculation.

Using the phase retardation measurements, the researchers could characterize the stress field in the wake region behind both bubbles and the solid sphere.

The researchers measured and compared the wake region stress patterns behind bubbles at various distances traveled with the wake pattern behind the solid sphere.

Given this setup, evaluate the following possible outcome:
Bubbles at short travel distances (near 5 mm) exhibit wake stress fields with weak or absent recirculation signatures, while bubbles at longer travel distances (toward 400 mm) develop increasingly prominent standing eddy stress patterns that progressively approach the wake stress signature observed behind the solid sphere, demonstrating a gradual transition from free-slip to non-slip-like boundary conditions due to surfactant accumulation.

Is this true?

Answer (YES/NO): YES